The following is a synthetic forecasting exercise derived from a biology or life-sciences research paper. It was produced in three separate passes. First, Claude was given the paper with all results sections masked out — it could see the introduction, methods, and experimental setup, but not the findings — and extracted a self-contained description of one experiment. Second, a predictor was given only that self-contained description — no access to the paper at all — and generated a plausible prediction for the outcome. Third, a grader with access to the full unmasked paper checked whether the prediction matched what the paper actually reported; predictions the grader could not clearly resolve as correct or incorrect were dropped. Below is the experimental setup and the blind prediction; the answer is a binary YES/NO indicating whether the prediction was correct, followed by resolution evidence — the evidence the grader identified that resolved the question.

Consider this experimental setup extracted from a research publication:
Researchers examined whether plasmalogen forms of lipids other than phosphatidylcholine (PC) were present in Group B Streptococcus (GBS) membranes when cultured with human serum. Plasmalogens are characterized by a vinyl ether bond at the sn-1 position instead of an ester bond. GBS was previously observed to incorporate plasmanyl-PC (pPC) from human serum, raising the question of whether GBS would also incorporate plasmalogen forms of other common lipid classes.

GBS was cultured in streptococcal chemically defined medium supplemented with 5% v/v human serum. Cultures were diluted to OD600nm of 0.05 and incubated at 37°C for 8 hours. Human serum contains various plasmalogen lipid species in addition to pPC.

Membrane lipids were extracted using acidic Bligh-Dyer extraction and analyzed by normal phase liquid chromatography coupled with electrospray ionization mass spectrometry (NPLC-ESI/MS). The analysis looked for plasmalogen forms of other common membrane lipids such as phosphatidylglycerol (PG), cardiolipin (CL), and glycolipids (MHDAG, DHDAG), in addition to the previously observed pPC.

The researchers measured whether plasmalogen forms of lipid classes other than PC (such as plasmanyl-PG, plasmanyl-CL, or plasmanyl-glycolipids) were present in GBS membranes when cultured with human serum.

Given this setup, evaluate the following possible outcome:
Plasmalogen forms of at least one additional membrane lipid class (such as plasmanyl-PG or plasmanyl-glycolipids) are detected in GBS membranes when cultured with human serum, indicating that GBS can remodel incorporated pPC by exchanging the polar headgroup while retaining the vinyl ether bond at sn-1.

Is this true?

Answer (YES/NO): NO